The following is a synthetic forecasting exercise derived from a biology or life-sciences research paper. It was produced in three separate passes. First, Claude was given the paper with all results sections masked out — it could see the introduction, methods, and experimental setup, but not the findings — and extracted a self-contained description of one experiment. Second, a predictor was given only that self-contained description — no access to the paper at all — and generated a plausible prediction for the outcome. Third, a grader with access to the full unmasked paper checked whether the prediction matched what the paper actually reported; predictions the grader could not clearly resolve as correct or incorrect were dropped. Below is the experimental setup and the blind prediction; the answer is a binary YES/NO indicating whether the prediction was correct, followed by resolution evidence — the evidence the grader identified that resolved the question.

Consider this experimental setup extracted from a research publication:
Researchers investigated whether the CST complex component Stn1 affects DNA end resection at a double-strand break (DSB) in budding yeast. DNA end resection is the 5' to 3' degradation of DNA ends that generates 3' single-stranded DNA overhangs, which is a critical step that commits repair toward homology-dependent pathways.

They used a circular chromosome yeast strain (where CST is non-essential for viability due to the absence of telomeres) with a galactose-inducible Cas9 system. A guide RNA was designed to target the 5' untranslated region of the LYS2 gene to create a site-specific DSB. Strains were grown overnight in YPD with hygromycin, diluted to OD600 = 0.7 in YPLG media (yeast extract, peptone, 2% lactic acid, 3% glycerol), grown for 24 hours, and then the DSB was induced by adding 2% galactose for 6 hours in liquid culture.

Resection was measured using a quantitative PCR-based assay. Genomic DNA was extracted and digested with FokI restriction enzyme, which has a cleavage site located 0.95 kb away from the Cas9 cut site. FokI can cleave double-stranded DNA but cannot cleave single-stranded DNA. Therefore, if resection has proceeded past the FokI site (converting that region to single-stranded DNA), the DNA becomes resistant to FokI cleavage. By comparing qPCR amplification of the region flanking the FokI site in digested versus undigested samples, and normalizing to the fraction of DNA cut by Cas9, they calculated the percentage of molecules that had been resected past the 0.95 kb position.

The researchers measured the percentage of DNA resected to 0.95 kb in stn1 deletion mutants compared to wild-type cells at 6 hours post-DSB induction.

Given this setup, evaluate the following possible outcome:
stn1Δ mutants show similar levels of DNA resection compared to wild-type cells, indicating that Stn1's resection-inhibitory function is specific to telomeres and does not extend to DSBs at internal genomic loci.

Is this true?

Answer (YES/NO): NO